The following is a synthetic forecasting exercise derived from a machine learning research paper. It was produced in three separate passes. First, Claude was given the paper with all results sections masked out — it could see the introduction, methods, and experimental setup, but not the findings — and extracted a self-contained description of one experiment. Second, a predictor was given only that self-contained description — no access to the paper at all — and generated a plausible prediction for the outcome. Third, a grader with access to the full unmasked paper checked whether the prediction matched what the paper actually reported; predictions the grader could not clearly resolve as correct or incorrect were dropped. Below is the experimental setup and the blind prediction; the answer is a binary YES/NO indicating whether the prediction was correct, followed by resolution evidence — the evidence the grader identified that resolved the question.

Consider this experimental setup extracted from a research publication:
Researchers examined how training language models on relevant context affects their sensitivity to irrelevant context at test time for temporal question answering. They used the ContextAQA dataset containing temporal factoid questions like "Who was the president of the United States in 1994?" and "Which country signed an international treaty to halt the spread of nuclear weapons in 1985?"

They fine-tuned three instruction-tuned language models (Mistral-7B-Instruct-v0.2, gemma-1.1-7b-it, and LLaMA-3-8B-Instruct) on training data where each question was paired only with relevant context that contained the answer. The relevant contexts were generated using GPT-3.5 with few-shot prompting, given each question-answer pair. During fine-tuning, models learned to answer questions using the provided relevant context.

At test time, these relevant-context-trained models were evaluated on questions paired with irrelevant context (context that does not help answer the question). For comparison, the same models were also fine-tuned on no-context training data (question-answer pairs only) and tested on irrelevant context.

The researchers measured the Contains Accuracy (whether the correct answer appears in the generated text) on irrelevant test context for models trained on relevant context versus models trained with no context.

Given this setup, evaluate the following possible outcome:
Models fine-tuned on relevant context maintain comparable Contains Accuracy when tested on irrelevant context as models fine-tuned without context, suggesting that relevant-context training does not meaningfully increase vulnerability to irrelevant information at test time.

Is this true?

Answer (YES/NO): NO